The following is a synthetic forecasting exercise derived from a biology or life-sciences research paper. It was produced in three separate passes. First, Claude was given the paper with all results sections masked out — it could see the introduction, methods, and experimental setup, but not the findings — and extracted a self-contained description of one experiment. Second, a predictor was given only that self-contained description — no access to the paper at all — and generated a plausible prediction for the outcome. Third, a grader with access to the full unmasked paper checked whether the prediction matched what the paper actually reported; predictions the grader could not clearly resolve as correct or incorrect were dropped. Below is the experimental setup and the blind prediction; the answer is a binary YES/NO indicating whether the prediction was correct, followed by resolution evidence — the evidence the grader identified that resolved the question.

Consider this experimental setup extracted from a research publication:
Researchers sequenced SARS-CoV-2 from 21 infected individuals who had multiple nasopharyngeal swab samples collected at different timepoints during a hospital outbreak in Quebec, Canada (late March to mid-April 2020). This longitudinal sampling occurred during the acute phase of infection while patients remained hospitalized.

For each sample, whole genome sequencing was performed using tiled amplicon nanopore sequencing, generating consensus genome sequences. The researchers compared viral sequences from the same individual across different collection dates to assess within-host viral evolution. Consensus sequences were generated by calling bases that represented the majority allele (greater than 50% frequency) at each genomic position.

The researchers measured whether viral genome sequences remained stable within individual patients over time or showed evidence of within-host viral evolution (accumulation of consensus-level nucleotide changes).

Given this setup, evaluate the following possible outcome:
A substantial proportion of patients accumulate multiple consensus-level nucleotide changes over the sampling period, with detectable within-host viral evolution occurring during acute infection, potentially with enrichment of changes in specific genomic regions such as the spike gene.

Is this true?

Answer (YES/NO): NO